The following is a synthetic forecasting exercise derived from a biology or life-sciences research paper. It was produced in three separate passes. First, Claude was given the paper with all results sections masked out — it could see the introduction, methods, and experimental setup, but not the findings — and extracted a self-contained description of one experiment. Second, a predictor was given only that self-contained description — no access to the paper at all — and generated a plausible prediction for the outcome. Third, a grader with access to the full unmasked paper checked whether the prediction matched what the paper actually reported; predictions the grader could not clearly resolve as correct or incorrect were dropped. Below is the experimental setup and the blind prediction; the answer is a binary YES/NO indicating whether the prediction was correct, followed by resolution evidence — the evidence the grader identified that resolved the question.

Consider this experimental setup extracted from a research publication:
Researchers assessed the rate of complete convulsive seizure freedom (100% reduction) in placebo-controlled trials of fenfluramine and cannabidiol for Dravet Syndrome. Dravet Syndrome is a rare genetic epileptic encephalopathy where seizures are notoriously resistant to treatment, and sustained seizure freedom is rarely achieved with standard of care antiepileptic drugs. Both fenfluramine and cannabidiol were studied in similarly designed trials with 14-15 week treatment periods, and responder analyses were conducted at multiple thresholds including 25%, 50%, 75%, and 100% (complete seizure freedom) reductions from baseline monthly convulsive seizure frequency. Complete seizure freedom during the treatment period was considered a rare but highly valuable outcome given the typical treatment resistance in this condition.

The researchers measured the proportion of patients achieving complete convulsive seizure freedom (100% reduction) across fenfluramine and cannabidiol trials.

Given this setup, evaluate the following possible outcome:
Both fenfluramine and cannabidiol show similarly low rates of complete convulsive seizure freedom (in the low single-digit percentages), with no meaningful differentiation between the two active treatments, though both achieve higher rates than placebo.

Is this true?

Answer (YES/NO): NO